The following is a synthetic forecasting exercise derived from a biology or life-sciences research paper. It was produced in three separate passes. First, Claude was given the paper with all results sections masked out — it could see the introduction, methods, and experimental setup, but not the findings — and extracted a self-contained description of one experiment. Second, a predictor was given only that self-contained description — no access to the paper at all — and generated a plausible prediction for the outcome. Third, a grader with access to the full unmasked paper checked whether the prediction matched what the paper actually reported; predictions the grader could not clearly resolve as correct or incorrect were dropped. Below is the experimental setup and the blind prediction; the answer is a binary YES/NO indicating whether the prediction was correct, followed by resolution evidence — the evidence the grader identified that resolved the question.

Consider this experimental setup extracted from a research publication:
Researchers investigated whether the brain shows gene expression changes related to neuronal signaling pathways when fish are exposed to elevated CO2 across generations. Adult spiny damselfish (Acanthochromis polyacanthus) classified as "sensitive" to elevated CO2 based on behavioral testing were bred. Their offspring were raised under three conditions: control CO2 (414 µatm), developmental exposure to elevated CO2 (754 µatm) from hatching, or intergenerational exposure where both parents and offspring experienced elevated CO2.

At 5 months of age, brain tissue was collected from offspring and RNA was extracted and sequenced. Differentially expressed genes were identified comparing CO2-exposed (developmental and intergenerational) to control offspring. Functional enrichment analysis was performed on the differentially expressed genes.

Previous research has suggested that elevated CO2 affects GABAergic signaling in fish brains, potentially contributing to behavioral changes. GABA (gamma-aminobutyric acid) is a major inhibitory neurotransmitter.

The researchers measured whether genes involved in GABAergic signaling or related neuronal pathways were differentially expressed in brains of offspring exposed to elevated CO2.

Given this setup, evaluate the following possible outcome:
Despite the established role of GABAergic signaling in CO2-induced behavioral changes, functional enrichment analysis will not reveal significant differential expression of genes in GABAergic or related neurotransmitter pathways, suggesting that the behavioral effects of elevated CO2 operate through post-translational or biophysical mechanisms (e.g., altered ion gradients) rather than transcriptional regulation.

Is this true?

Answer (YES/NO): NO